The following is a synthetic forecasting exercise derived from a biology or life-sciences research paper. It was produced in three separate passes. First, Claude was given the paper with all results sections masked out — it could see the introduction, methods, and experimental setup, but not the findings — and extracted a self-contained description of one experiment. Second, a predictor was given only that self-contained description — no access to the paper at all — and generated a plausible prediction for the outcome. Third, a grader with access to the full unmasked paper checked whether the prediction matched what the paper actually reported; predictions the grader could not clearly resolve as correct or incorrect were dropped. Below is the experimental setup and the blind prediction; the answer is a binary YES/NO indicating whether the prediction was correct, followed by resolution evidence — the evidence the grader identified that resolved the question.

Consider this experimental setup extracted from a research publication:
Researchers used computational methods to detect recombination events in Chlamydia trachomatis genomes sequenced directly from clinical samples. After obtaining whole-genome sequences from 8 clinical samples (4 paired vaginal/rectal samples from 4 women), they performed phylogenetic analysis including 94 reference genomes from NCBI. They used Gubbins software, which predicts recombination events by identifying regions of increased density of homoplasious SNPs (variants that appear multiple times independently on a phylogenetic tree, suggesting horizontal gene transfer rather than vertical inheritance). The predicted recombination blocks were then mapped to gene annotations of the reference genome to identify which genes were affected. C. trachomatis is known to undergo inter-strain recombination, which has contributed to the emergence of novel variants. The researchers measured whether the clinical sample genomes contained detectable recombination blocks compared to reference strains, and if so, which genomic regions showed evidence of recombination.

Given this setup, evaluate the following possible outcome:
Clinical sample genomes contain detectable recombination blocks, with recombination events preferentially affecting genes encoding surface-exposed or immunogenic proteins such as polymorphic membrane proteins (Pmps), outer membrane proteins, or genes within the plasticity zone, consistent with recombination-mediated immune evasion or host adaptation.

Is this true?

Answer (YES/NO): YES